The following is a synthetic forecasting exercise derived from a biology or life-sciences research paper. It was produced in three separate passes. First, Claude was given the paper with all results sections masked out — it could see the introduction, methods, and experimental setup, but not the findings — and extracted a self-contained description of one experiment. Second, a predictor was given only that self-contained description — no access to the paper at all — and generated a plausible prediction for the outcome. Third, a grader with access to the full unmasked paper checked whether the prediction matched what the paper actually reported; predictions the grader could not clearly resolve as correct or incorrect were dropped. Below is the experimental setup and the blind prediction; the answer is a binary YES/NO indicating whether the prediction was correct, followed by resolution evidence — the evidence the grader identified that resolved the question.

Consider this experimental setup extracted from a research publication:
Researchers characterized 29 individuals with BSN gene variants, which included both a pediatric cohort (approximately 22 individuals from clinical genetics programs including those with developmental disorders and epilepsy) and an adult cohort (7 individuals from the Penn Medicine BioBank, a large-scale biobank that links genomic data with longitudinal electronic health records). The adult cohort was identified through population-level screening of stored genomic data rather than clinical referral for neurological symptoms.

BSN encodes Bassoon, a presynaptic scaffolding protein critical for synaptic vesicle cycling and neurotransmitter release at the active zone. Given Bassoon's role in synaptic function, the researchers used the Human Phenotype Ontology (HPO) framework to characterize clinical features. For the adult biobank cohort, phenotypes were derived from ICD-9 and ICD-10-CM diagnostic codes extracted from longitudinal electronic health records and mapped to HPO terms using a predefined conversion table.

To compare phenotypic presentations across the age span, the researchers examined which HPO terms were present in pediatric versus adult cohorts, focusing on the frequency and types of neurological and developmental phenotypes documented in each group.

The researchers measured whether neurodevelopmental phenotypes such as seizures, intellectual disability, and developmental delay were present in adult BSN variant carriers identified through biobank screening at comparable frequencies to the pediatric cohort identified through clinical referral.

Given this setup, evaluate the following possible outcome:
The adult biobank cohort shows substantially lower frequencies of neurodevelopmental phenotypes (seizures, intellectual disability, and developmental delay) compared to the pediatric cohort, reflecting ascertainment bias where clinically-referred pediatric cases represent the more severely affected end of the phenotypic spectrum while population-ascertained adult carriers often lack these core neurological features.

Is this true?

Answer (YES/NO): YES